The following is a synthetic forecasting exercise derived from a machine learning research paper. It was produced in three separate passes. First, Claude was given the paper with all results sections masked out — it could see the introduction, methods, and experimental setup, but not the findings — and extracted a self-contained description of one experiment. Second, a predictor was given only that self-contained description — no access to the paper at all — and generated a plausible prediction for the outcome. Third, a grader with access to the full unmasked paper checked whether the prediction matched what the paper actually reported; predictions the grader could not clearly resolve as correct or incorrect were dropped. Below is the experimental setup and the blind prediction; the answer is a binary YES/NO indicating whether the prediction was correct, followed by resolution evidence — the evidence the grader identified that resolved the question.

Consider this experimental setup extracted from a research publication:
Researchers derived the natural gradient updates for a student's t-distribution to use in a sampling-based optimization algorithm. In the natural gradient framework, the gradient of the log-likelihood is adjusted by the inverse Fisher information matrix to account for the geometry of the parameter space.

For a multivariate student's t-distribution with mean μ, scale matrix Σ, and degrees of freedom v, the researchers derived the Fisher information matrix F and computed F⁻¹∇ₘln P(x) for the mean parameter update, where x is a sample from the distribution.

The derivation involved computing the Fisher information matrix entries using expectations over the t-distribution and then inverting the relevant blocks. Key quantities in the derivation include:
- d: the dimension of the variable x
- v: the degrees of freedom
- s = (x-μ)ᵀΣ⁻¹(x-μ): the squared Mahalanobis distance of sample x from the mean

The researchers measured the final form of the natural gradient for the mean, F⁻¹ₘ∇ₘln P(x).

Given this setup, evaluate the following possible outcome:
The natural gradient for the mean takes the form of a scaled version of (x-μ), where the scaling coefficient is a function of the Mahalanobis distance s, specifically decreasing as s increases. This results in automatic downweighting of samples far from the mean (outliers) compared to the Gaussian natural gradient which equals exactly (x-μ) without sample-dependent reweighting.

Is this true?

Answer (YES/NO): YES